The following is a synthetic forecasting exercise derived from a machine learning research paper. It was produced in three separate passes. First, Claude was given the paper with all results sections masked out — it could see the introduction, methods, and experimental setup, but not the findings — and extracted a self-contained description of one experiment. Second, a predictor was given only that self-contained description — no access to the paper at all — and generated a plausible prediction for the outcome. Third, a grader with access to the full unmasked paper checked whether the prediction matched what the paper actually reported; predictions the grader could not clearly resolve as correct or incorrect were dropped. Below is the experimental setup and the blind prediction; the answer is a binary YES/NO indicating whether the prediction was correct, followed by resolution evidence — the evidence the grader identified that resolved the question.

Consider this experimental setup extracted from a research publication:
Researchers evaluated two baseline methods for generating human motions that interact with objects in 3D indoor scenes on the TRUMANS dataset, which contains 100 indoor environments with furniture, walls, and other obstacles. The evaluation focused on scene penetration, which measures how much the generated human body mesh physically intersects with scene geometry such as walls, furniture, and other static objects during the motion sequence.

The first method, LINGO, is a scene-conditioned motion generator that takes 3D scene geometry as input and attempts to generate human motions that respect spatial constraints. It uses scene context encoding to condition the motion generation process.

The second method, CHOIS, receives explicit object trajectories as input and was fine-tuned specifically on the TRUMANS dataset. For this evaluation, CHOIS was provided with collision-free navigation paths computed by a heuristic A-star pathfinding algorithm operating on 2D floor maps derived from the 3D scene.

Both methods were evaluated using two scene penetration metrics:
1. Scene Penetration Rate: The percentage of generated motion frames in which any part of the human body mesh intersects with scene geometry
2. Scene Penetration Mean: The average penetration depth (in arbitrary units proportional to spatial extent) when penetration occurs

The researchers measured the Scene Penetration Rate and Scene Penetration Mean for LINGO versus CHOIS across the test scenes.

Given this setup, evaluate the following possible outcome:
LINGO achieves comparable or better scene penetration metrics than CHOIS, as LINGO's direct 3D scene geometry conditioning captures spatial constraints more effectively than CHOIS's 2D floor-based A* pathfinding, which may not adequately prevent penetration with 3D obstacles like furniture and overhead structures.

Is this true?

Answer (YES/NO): YES